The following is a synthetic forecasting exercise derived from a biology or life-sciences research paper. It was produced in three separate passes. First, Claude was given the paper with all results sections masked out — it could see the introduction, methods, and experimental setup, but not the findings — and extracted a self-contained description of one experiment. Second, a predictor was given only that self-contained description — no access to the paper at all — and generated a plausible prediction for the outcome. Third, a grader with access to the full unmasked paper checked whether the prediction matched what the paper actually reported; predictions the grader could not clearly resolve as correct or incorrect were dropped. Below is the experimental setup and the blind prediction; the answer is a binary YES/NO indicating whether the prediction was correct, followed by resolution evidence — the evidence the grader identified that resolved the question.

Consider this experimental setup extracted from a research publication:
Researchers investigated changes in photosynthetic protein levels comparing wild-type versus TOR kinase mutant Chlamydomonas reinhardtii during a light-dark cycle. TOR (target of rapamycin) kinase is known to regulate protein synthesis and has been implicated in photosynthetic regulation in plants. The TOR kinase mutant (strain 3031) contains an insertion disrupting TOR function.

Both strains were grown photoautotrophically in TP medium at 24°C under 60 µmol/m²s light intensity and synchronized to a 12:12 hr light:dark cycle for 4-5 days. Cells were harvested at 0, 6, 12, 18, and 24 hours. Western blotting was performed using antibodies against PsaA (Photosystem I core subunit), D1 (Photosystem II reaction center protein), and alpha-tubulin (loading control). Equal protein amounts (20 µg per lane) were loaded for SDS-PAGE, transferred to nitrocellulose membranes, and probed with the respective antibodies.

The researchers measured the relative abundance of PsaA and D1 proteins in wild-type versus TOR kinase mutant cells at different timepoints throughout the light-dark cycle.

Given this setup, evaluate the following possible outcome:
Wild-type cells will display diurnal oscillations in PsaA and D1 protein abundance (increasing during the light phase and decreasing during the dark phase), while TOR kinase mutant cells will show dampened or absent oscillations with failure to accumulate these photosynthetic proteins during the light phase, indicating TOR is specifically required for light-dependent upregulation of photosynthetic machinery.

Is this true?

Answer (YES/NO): NO